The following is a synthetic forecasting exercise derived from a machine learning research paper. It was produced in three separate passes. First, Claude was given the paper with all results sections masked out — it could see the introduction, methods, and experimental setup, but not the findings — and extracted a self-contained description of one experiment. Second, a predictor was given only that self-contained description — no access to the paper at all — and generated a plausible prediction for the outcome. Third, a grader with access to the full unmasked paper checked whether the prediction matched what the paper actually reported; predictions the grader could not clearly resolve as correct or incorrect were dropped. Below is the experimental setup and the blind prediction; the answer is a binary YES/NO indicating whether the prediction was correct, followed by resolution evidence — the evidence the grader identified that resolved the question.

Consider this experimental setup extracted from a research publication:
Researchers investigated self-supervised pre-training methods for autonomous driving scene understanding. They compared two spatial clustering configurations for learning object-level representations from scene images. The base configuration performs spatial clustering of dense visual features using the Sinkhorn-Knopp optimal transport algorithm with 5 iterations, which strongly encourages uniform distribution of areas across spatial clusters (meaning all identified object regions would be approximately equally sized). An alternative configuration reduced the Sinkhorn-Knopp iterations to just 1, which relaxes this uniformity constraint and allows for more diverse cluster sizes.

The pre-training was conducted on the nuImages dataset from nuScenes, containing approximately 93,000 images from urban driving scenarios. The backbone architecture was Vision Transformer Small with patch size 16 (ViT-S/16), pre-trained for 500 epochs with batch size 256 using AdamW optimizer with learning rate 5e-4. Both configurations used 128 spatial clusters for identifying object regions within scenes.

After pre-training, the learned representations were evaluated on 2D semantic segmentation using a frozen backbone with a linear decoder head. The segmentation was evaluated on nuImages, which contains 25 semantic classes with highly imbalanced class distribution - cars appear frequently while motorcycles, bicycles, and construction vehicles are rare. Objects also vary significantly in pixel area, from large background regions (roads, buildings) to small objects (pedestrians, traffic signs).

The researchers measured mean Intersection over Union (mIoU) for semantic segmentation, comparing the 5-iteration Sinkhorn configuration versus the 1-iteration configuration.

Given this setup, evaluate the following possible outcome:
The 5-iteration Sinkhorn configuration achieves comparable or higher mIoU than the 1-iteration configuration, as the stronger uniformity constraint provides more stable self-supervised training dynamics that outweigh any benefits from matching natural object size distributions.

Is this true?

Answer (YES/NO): NO